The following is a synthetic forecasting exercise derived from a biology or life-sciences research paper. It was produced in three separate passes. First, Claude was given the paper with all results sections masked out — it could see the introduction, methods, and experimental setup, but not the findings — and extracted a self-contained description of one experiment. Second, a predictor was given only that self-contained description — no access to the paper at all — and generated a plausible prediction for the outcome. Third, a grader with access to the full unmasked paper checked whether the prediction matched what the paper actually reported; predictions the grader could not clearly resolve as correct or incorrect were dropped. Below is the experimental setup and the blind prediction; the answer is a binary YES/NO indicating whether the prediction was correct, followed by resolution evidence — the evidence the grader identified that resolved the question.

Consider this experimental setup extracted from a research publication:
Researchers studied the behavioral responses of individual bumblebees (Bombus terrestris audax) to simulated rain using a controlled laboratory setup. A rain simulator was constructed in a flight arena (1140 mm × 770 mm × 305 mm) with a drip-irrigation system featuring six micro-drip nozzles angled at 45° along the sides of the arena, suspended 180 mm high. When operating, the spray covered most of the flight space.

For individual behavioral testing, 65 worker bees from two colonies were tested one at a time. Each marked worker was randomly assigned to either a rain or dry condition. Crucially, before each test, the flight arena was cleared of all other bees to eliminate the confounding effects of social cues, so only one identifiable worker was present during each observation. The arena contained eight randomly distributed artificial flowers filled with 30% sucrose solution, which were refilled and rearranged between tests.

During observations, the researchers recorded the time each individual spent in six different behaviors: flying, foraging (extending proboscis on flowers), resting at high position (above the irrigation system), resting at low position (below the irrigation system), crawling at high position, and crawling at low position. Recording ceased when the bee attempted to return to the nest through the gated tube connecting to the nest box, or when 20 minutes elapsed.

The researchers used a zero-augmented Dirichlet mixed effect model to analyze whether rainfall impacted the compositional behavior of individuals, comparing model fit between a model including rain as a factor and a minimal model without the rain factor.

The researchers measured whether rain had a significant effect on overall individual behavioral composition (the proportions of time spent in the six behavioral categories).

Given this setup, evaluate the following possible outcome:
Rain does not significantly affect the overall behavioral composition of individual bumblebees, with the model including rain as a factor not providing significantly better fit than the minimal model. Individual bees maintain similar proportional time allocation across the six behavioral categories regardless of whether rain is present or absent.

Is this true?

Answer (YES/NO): NO